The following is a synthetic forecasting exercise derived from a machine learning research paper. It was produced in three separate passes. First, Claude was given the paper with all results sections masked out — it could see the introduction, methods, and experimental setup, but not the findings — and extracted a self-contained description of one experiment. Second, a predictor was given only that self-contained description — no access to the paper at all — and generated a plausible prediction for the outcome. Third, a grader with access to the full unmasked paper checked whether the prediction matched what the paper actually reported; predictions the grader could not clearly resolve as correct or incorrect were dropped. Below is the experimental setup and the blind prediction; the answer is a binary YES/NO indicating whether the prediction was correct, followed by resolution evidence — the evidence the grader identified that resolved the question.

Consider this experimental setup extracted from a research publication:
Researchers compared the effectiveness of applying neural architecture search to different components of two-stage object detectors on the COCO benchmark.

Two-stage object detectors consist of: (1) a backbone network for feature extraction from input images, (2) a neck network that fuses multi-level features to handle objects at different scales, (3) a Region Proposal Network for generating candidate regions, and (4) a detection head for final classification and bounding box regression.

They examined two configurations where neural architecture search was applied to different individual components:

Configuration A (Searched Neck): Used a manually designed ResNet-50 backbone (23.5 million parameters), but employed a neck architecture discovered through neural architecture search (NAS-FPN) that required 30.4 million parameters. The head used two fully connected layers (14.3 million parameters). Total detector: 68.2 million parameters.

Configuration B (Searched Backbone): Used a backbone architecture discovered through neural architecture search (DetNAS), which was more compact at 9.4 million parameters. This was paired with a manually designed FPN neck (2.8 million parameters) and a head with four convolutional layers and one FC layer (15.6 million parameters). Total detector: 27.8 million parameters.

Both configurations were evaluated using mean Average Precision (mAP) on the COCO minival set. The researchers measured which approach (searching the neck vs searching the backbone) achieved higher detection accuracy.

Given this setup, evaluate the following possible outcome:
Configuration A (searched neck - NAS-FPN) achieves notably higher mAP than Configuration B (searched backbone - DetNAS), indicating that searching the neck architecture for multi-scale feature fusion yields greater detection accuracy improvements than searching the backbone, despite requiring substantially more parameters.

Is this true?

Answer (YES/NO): NO